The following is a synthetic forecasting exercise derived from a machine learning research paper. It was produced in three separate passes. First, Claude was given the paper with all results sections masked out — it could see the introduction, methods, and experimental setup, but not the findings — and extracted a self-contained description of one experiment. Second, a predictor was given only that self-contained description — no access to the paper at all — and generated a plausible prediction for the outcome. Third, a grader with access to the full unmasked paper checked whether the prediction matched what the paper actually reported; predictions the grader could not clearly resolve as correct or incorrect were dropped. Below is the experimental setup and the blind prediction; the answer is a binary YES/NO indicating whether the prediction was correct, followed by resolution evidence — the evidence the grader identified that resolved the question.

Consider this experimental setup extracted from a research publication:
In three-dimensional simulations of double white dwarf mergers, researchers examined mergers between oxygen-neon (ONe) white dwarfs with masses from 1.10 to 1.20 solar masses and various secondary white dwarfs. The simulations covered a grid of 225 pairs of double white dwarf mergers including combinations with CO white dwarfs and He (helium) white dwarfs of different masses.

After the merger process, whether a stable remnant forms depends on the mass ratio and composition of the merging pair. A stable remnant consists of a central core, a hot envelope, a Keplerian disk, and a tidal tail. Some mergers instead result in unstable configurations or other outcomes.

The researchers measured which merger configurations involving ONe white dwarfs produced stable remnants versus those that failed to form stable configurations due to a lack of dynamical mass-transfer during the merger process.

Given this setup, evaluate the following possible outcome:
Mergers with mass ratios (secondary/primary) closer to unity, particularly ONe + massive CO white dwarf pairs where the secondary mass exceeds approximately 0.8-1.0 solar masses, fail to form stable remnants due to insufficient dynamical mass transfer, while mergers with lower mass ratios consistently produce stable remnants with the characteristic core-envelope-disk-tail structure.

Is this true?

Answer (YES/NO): NO